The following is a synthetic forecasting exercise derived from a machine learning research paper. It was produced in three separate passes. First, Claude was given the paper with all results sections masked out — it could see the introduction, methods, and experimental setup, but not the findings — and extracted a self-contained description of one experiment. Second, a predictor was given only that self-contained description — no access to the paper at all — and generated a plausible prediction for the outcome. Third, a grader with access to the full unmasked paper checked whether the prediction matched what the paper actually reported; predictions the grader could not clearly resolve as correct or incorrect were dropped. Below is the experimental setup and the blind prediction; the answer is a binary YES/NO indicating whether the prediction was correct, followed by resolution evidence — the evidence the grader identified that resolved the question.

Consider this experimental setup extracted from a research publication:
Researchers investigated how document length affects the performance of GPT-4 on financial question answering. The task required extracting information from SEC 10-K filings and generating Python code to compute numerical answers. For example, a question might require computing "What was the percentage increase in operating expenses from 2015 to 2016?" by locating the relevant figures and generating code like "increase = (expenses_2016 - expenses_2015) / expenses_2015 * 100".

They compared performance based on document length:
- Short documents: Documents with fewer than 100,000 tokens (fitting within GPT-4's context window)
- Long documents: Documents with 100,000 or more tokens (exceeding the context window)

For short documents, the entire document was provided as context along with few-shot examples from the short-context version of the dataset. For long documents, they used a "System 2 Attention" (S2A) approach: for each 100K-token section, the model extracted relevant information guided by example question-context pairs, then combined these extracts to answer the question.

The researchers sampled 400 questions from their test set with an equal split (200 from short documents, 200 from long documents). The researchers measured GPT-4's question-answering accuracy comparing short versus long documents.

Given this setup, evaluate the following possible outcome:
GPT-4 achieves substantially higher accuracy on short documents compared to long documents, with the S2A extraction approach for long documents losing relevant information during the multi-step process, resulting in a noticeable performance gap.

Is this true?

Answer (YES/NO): YES